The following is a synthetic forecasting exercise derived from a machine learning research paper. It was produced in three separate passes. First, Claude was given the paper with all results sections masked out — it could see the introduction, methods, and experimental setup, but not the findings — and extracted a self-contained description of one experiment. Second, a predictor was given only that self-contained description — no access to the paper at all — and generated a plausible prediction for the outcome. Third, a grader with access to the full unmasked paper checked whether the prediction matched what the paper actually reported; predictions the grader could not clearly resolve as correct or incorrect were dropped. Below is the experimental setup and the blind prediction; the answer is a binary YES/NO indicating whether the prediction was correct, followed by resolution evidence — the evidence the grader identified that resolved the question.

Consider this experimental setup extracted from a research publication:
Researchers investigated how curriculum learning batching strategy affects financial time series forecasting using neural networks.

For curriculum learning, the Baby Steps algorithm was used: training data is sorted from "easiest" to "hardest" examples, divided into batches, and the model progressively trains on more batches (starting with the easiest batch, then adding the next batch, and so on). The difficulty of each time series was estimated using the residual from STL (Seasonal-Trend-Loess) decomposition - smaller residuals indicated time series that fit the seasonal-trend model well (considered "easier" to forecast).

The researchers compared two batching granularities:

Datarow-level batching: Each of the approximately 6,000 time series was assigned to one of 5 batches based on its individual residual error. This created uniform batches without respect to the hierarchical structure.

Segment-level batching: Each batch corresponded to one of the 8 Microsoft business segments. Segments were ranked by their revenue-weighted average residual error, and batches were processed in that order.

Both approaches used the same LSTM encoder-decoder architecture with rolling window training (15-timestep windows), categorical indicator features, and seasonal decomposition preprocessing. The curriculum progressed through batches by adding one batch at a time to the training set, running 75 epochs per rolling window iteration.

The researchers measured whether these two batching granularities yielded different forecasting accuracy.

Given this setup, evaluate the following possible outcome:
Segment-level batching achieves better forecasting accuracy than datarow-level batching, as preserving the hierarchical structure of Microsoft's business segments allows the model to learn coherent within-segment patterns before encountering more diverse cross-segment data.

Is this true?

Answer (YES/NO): NO